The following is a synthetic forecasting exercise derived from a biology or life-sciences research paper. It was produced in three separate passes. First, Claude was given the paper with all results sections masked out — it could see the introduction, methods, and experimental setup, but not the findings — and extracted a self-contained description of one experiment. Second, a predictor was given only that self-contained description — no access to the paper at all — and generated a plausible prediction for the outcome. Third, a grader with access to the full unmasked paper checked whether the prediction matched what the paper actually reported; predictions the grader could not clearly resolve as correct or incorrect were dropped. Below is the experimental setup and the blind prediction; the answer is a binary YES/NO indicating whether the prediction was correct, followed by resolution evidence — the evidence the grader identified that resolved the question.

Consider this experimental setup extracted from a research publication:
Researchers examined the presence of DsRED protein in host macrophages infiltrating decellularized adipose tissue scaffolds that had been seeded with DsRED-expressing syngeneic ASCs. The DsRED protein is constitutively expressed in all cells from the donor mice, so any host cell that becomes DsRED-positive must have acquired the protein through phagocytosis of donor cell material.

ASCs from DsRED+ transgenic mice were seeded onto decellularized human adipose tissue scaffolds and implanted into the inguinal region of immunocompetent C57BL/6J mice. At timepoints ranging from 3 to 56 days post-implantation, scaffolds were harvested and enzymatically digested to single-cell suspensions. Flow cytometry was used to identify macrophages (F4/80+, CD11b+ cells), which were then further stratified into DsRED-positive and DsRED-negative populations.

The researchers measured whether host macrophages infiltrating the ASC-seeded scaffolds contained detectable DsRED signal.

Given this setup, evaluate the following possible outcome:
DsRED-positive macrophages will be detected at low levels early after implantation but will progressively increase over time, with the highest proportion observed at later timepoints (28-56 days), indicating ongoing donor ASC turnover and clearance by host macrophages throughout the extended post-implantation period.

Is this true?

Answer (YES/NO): NO